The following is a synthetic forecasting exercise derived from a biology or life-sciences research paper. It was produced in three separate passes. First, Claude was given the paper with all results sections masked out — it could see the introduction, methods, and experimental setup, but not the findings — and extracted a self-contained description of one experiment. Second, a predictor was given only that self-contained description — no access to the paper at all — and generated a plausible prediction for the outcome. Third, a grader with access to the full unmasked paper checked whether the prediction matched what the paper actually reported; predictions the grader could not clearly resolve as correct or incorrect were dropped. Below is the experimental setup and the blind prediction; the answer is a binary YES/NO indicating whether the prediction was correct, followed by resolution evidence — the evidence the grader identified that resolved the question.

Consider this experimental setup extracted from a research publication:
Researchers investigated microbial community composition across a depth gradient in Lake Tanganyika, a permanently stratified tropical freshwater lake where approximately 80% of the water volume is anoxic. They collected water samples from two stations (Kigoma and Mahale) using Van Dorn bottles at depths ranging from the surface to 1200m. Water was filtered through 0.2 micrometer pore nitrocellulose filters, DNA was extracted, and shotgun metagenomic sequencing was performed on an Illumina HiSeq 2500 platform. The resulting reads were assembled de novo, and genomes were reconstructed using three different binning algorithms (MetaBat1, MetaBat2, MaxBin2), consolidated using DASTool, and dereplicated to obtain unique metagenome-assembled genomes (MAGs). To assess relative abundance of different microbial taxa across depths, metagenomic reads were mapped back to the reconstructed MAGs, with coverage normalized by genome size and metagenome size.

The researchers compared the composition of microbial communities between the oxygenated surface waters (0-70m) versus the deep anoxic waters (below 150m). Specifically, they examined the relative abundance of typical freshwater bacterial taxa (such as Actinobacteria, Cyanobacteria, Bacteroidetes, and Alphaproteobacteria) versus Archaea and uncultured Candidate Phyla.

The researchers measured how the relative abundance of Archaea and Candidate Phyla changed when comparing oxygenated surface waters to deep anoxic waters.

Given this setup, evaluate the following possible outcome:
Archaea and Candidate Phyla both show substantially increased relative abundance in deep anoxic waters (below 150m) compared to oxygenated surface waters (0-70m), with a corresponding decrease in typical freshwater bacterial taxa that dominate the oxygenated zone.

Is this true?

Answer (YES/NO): YES